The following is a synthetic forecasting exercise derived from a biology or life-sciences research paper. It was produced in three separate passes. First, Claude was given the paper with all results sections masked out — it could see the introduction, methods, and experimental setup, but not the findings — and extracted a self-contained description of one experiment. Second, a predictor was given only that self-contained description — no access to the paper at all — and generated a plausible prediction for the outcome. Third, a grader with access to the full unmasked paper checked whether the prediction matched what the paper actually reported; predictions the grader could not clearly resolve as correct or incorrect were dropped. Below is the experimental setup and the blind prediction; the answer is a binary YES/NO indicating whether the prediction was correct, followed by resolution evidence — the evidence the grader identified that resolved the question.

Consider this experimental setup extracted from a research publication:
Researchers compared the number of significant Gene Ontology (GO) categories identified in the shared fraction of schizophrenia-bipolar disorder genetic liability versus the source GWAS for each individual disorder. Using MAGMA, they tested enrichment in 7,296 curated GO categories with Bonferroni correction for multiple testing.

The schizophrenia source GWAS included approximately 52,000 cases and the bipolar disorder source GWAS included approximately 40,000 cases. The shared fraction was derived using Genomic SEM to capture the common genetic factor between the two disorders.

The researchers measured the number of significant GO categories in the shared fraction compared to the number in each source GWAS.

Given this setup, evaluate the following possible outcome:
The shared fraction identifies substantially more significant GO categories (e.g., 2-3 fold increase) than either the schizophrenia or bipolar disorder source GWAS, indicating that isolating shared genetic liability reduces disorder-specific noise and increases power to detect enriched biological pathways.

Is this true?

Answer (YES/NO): NO